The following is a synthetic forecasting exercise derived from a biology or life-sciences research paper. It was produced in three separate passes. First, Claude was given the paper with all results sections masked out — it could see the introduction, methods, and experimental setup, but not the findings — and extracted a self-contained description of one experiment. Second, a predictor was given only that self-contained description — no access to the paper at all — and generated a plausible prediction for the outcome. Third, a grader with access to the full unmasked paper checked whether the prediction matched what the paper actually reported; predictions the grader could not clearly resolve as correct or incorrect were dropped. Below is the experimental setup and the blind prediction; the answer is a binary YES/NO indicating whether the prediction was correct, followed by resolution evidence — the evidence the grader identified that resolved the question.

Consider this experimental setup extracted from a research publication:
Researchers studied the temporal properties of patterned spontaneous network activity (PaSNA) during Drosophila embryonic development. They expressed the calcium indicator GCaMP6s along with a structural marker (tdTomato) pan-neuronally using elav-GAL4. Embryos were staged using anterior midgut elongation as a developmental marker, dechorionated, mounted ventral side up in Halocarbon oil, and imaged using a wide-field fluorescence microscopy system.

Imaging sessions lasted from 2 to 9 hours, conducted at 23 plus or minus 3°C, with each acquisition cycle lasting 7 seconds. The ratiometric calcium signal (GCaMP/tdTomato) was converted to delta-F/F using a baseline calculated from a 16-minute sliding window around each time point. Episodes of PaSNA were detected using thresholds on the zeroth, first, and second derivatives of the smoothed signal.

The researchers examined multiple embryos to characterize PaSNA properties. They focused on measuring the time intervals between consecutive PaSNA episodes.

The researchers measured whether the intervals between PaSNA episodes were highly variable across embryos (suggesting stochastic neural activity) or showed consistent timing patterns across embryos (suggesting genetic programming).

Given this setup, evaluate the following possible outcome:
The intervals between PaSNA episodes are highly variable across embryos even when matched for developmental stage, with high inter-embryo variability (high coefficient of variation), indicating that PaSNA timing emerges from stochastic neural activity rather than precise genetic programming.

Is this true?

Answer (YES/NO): NO